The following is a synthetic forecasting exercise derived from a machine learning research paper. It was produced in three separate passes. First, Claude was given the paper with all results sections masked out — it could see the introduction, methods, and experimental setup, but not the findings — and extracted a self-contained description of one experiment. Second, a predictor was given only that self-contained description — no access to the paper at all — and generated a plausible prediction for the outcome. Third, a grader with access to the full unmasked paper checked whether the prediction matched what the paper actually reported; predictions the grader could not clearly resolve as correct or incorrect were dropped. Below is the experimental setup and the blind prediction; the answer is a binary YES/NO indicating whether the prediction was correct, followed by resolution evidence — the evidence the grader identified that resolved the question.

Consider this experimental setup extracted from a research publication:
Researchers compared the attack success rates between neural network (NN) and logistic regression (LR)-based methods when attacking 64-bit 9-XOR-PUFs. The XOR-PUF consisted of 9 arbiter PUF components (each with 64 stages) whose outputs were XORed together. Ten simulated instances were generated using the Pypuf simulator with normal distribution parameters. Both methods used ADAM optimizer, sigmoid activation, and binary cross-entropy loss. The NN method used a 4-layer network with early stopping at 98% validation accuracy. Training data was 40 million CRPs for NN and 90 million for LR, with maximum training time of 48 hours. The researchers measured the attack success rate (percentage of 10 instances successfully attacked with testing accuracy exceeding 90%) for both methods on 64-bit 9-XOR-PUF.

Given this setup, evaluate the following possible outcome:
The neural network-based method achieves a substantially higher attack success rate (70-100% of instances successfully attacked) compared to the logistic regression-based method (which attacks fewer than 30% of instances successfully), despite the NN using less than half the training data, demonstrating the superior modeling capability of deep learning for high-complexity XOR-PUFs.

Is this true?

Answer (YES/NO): YES